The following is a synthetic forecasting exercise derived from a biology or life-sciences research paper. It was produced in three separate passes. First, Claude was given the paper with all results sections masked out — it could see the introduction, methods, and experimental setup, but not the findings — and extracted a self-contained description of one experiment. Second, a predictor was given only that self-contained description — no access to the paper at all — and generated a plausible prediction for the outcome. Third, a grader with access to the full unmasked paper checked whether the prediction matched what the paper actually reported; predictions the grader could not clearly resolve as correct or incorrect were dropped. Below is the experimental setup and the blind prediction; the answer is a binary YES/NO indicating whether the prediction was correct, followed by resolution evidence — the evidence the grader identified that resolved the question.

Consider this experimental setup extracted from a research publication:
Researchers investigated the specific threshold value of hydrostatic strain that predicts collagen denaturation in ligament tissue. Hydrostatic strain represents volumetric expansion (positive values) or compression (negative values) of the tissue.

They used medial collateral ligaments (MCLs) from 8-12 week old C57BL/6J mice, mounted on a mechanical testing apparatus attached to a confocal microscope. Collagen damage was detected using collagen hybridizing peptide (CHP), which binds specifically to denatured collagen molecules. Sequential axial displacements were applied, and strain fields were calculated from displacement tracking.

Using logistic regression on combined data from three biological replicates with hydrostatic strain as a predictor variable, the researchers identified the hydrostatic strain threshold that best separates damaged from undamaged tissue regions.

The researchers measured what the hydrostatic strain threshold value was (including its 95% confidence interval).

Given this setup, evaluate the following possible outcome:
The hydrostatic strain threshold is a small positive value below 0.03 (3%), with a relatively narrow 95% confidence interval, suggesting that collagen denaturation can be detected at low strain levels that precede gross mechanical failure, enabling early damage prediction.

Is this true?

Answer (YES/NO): NO